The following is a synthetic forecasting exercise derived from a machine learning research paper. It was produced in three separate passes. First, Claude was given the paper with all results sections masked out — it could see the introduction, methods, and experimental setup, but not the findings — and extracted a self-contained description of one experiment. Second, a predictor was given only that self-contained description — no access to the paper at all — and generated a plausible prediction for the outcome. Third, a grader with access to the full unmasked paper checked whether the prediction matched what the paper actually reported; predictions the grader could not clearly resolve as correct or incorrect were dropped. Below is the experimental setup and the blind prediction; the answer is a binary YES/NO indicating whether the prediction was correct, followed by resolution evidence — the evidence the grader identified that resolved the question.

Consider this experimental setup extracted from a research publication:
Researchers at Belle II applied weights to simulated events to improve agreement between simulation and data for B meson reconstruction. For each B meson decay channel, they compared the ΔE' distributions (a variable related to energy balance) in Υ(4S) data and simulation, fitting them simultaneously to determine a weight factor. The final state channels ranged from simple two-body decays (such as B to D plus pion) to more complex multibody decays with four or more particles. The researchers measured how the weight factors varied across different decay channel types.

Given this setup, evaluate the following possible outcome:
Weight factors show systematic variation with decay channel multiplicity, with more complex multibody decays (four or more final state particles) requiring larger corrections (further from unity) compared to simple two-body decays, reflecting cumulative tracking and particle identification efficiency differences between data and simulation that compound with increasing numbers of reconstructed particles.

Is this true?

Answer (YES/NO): YES